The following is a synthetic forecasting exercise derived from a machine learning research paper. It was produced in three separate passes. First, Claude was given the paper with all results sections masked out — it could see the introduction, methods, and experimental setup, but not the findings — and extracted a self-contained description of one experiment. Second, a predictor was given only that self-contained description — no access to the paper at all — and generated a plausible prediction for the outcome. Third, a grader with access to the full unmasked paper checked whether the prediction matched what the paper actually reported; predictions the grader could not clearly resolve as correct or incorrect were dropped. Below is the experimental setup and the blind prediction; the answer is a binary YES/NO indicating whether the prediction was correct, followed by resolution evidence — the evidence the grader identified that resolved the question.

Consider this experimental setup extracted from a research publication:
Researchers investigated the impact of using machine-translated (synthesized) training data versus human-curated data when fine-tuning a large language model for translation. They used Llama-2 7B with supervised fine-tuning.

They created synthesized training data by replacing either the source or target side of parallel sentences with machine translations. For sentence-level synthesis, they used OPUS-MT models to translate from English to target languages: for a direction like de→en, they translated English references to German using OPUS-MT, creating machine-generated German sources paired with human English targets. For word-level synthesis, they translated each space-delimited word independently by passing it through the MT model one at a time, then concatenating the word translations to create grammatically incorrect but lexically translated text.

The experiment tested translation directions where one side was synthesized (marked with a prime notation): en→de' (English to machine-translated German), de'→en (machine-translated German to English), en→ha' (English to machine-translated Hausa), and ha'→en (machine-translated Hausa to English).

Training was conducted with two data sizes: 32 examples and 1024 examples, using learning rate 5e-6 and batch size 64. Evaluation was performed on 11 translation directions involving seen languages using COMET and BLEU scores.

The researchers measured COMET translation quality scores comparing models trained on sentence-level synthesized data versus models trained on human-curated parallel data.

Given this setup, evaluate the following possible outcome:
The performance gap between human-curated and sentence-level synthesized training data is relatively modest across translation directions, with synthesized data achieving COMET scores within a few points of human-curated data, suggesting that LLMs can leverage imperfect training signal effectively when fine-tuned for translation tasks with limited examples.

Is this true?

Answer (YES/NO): NO